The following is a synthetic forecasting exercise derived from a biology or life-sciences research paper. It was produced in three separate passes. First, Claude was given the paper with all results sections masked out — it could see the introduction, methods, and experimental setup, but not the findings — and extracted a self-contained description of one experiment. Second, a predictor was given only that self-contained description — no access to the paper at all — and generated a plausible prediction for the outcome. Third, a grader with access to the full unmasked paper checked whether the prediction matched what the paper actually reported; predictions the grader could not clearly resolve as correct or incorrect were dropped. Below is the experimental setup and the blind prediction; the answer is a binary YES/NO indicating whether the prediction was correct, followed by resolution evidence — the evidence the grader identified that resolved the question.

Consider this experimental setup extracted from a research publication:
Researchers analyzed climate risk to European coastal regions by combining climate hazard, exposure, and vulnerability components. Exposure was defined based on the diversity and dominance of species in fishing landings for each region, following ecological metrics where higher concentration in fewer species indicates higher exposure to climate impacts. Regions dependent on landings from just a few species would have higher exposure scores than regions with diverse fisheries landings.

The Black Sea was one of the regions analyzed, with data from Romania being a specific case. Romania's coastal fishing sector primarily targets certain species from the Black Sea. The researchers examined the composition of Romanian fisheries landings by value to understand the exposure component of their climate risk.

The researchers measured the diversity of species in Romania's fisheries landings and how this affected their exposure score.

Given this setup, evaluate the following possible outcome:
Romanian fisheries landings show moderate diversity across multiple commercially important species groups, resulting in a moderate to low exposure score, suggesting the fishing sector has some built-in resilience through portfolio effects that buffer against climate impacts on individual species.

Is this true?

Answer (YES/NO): NO